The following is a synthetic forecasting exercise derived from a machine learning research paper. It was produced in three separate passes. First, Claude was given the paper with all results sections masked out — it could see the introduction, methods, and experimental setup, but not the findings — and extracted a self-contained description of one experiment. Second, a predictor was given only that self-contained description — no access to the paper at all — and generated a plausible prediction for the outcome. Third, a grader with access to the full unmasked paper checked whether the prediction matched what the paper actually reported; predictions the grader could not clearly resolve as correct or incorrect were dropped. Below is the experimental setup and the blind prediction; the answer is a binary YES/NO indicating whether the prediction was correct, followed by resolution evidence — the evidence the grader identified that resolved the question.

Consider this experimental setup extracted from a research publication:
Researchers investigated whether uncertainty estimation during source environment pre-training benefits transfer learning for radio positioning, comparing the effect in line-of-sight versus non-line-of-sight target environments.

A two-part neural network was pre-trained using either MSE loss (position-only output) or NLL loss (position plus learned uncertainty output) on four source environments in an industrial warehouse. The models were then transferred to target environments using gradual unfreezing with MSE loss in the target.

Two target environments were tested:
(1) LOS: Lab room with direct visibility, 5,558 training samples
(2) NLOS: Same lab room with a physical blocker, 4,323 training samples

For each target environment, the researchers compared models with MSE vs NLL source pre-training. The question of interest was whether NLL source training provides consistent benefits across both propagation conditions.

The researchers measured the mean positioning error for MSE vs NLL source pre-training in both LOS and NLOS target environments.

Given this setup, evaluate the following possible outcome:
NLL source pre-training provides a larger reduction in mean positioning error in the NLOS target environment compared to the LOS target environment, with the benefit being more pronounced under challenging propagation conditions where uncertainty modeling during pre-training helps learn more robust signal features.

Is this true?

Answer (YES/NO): NO